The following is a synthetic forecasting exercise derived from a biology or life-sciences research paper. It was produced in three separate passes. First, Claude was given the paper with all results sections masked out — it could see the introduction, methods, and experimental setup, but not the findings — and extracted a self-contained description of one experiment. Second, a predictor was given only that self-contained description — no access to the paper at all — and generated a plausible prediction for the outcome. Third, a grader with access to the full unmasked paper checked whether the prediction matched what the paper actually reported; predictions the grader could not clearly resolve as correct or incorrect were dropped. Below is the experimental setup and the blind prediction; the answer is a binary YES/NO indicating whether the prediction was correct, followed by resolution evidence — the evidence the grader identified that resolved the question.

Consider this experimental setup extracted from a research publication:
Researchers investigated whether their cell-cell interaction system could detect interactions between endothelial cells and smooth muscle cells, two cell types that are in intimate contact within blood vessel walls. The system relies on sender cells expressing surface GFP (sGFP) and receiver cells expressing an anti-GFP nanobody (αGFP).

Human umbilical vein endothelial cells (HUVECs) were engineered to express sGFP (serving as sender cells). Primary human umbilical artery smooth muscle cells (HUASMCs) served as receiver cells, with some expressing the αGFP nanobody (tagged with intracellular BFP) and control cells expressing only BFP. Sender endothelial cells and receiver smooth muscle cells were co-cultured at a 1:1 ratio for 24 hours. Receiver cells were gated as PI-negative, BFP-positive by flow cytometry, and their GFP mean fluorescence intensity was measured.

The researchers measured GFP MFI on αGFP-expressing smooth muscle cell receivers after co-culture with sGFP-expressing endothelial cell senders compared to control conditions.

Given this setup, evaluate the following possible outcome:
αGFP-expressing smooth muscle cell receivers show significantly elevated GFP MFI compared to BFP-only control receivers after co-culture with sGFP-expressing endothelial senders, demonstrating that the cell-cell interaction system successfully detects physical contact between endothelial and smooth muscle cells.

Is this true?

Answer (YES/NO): YES